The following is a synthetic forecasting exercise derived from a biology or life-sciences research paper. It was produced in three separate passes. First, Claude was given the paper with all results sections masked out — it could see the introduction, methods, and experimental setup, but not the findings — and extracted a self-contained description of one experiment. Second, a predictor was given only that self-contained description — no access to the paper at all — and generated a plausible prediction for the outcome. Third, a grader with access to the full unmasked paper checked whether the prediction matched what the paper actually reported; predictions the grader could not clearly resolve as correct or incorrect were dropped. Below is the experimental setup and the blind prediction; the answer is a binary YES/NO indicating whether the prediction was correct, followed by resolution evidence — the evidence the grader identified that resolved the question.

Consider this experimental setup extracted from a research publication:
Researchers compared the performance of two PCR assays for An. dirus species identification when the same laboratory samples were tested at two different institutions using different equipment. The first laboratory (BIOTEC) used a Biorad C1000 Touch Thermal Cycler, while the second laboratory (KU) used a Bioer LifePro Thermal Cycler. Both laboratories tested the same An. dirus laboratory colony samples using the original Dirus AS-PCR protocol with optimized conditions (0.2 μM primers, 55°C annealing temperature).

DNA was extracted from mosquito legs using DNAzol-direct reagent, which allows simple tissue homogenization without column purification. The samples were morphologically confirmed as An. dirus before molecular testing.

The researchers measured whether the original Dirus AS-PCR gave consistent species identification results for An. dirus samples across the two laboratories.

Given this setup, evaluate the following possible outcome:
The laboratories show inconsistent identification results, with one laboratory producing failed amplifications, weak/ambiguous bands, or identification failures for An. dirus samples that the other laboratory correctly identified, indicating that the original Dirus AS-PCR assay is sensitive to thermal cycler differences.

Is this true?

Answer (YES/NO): YES